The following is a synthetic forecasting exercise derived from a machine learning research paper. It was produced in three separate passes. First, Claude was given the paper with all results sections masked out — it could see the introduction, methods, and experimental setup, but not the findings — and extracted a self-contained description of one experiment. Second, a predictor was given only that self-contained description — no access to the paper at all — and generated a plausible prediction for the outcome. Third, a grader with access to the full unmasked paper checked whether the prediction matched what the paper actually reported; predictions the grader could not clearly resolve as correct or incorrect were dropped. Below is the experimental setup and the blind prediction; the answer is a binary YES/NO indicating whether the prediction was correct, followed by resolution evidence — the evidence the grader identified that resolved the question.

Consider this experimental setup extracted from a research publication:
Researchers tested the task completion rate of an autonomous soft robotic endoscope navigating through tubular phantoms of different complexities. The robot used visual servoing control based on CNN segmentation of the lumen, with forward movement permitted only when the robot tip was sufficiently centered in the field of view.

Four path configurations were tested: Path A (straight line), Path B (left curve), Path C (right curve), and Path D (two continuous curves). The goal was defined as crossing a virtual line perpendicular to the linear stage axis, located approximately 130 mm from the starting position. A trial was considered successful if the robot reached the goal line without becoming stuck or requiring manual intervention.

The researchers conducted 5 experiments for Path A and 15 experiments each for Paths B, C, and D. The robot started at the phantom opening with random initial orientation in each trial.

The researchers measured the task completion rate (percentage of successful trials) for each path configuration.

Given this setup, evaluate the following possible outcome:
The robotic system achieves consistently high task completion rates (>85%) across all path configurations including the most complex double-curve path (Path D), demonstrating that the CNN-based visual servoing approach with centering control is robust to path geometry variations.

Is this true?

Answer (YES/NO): YES